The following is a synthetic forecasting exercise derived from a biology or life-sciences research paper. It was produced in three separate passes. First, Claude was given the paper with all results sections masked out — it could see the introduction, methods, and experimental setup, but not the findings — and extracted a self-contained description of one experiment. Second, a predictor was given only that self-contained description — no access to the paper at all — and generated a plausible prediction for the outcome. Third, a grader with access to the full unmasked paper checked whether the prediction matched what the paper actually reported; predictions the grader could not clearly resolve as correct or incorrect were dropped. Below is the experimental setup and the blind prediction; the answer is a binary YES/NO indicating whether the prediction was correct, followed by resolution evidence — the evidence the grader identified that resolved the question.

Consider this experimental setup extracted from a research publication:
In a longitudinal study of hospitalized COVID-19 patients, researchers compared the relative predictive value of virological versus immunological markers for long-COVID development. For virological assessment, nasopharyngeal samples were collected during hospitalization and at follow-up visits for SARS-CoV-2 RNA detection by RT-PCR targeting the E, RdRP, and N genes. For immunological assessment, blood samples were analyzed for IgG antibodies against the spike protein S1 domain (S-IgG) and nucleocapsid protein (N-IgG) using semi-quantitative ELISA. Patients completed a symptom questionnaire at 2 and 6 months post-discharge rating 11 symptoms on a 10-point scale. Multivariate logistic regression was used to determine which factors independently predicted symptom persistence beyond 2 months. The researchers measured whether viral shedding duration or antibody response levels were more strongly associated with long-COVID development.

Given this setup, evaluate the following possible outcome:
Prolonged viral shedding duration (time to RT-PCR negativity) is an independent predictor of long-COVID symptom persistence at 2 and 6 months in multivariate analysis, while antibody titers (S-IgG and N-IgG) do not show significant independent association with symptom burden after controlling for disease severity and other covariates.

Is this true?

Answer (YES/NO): NO